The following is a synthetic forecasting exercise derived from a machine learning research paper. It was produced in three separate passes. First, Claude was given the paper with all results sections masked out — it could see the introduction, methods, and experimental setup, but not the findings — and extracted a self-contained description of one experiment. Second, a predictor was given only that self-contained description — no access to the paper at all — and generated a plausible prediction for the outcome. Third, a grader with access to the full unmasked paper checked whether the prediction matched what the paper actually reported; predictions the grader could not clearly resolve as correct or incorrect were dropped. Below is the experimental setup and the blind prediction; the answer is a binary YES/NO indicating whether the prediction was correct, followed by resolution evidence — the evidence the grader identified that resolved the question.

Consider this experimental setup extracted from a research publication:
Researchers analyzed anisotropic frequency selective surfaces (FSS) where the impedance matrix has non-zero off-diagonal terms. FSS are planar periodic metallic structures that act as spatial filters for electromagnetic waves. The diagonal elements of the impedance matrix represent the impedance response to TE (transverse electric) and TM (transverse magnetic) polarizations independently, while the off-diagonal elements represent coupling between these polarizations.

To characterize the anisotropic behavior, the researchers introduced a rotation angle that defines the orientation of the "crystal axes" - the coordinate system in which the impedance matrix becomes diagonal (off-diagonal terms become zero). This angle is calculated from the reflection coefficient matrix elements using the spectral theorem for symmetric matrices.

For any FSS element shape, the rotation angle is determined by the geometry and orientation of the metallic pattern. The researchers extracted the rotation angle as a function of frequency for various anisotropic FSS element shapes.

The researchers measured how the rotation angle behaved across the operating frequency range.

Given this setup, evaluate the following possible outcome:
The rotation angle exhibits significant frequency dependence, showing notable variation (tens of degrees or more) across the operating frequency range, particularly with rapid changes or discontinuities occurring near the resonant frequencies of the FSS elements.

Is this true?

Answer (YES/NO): NO